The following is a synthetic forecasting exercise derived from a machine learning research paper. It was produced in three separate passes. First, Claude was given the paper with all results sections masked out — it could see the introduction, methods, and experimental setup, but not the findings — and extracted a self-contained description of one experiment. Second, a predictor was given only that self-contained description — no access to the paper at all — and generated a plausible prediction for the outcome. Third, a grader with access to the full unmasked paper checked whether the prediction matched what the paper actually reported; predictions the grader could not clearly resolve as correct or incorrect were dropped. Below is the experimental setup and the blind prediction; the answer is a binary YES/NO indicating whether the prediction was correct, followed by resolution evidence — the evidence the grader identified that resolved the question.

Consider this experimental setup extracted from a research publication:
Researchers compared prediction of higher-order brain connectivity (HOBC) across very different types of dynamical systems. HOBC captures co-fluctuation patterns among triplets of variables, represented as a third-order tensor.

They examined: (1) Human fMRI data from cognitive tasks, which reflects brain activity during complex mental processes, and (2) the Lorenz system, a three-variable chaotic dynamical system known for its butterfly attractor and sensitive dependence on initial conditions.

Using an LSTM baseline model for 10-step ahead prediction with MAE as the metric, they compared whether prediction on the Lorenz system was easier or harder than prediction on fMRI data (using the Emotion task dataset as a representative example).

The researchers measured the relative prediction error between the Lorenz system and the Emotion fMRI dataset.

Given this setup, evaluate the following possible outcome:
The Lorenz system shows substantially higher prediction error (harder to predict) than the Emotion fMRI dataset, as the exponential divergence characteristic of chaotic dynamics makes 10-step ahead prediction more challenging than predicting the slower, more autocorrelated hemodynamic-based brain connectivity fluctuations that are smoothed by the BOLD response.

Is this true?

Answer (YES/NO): NO